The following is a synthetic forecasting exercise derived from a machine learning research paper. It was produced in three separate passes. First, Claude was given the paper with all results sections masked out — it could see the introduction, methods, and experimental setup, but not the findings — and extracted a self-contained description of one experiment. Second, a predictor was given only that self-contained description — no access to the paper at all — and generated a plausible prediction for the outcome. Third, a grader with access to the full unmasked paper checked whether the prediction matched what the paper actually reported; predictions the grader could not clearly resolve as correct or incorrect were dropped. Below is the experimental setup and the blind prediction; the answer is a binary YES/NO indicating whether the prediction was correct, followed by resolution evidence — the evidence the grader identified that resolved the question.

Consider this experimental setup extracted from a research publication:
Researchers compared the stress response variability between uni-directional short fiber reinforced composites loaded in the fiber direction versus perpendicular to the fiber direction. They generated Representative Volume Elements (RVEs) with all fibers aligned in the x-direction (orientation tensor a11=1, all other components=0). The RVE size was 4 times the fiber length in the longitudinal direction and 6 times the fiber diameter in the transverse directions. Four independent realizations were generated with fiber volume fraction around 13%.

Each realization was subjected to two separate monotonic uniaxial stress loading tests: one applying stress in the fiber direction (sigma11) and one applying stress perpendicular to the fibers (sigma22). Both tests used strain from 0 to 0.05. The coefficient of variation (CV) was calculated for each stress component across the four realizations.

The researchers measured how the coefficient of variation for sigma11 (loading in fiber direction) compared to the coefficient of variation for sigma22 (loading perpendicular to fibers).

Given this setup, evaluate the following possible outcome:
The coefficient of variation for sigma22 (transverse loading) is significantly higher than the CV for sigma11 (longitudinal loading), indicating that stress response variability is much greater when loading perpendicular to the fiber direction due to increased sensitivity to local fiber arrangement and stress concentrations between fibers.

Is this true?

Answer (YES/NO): NO